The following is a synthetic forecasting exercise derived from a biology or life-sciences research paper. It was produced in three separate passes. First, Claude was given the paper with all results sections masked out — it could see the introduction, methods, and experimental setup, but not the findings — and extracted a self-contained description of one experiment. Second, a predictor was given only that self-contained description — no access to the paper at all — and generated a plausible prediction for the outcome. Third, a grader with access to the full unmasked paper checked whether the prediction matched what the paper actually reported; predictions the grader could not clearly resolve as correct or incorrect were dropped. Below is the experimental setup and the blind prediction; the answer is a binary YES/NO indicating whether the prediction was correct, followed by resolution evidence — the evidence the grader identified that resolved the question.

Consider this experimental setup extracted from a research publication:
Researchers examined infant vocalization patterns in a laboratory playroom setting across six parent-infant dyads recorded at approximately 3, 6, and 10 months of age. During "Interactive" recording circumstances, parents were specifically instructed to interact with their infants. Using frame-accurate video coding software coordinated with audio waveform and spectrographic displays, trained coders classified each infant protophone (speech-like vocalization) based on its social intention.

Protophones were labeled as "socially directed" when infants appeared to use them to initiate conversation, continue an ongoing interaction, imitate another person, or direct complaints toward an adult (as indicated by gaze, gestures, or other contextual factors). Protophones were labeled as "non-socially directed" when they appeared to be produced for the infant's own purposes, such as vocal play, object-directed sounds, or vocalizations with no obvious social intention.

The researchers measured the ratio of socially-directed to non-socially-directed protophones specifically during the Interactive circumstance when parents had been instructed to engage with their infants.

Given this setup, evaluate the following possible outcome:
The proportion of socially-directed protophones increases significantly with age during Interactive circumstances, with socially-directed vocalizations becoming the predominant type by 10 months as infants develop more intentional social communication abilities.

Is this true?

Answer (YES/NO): NO